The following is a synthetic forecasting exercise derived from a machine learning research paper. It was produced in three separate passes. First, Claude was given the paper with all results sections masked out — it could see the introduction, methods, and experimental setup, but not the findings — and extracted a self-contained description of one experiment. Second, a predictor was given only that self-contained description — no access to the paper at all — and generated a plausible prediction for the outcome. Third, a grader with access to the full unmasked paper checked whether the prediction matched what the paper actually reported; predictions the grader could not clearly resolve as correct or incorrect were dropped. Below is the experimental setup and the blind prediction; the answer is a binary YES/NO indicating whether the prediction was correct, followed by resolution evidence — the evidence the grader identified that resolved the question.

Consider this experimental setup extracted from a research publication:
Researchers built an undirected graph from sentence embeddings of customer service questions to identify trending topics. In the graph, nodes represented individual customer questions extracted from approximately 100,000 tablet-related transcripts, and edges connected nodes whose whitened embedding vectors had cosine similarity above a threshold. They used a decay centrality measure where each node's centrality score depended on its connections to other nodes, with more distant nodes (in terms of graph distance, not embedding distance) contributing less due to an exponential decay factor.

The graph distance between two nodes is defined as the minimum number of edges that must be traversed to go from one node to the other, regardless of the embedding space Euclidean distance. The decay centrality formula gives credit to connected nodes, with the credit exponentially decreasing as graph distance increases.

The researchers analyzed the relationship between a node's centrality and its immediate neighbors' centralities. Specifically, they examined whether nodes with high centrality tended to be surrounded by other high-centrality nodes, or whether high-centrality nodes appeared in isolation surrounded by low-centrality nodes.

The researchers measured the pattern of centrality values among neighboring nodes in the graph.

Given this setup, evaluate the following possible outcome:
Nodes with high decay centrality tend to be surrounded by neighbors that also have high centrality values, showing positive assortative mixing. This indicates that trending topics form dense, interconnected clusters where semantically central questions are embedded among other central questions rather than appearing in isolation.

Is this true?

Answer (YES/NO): YES